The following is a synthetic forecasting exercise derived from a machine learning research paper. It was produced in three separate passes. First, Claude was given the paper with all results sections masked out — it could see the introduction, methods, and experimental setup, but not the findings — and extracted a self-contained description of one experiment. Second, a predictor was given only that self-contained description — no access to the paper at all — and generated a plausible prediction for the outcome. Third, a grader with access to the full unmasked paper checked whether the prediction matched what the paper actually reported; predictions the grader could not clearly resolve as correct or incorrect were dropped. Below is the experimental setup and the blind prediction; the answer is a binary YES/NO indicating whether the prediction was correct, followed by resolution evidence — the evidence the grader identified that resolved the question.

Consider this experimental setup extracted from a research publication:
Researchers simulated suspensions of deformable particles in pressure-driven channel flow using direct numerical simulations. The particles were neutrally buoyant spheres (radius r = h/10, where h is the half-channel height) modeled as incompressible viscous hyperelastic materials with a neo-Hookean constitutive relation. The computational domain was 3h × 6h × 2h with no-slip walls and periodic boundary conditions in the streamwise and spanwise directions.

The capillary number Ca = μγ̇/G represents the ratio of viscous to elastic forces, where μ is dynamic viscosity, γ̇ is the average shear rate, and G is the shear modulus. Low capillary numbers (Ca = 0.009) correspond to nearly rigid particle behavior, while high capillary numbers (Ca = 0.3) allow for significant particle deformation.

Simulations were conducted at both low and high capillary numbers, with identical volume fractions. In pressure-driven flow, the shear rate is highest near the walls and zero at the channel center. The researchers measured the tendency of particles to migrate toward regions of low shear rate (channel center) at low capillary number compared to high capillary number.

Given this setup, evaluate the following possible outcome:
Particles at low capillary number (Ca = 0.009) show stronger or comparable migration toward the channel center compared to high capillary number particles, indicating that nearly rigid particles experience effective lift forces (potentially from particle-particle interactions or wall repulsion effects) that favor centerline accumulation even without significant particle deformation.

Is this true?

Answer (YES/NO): NO